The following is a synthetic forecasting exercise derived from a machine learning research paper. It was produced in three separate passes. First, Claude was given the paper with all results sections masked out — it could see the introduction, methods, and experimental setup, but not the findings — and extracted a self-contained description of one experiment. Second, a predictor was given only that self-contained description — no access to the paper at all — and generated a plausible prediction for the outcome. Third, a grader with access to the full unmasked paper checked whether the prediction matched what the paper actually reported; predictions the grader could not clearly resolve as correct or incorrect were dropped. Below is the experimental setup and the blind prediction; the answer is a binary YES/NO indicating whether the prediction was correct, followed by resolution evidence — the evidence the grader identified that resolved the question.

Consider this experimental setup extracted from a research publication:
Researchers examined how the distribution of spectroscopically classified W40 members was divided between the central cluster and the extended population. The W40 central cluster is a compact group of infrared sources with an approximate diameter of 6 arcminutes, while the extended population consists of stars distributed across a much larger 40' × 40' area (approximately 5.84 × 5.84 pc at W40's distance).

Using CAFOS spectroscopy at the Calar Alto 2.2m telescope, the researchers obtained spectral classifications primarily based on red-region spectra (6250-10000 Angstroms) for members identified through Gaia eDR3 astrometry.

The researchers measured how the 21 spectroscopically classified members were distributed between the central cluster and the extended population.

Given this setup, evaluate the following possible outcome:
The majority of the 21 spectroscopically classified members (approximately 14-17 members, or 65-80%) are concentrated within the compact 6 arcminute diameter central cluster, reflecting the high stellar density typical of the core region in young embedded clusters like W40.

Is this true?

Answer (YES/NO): NO